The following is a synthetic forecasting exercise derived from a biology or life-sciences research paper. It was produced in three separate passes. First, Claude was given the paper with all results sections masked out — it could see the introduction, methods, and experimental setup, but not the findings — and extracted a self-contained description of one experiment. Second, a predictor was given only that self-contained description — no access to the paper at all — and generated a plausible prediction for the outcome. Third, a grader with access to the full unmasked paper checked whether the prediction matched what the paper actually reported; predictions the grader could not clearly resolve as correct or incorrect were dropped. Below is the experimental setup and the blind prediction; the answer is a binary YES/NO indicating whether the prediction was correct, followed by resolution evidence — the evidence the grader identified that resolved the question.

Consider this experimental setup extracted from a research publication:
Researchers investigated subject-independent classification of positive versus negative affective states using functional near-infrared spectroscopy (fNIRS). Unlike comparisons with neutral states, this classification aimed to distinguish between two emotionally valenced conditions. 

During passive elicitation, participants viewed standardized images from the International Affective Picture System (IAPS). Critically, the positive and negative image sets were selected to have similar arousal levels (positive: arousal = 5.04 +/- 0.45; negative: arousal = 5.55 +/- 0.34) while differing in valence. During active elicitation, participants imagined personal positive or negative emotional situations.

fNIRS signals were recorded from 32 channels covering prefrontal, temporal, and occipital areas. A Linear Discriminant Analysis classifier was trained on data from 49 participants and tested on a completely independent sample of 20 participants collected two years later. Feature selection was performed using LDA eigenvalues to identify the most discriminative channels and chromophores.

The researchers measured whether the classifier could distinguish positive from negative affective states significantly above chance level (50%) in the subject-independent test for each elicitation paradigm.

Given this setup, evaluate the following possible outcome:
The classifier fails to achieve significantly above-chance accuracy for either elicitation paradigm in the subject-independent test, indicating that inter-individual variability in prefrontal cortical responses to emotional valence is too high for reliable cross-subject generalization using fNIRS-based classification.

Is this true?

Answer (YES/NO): NO